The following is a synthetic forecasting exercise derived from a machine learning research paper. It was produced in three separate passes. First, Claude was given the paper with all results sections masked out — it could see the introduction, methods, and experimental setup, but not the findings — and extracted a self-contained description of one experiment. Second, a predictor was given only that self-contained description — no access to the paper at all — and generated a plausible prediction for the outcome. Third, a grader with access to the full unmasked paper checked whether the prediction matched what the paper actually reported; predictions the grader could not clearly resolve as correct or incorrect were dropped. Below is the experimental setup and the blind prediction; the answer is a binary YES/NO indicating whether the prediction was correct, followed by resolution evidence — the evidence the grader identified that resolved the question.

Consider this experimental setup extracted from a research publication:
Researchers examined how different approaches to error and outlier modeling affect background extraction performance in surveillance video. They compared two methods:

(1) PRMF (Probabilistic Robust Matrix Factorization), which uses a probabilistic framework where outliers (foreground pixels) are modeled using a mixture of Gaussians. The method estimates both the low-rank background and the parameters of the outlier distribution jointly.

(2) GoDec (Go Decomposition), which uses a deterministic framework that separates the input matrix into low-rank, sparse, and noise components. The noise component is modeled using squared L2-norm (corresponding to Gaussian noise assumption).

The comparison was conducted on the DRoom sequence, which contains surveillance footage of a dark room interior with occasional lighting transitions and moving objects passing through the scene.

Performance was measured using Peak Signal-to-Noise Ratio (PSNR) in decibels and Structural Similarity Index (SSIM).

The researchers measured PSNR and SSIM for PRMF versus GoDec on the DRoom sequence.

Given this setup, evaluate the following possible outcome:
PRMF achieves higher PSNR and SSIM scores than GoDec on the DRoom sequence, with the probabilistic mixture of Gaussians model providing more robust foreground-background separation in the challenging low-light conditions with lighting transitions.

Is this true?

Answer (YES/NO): YES